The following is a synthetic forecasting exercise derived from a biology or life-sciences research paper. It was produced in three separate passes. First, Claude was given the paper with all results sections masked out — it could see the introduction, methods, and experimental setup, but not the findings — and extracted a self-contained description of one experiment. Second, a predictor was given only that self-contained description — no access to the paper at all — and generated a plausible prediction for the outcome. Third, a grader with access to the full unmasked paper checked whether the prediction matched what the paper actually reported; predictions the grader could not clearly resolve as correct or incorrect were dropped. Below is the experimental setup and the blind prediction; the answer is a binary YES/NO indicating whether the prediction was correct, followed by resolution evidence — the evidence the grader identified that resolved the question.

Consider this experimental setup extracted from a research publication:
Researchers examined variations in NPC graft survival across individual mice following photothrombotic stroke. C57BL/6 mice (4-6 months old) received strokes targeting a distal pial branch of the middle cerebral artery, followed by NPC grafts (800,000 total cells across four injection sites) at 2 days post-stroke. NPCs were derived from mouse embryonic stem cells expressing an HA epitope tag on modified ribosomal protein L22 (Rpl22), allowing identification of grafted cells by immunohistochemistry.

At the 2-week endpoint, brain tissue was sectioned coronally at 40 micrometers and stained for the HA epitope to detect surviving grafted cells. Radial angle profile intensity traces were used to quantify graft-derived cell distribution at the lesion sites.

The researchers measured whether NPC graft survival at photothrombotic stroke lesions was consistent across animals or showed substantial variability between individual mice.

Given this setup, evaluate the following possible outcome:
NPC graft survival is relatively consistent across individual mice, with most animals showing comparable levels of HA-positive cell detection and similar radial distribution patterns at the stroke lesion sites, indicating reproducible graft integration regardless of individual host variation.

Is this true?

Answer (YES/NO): NO